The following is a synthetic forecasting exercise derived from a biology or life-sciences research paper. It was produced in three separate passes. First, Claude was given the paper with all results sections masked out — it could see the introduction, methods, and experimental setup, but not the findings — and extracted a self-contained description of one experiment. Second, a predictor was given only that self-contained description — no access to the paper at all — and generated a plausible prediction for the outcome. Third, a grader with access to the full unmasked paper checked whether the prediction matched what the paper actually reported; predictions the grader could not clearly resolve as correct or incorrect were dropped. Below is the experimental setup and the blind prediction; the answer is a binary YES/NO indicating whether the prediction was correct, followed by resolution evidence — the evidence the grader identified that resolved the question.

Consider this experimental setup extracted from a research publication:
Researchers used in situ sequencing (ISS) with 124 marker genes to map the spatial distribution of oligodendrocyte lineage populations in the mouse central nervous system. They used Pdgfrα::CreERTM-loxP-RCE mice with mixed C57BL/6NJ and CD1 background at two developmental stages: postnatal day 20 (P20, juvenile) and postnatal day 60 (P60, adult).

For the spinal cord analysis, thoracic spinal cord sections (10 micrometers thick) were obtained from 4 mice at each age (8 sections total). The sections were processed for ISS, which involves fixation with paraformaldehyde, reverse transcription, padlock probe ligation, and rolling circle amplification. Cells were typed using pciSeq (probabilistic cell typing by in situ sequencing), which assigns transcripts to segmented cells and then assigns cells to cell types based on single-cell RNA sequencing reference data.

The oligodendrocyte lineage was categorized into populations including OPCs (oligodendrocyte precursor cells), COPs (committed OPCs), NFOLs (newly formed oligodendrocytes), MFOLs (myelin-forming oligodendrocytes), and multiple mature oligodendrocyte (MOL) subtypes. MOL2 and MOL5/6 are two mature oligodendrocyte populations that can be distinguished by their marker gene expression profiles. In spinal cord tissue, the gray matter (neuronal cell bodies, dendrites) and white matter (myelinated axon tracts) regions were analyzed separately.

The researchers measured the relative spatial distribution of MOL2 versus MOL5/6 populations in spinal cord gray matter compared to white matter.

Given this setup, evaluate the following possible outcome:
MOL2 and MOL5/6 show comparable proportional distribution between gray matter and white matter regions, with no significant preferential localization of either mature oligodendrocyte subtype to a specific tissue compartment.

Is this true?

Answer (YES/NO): NO